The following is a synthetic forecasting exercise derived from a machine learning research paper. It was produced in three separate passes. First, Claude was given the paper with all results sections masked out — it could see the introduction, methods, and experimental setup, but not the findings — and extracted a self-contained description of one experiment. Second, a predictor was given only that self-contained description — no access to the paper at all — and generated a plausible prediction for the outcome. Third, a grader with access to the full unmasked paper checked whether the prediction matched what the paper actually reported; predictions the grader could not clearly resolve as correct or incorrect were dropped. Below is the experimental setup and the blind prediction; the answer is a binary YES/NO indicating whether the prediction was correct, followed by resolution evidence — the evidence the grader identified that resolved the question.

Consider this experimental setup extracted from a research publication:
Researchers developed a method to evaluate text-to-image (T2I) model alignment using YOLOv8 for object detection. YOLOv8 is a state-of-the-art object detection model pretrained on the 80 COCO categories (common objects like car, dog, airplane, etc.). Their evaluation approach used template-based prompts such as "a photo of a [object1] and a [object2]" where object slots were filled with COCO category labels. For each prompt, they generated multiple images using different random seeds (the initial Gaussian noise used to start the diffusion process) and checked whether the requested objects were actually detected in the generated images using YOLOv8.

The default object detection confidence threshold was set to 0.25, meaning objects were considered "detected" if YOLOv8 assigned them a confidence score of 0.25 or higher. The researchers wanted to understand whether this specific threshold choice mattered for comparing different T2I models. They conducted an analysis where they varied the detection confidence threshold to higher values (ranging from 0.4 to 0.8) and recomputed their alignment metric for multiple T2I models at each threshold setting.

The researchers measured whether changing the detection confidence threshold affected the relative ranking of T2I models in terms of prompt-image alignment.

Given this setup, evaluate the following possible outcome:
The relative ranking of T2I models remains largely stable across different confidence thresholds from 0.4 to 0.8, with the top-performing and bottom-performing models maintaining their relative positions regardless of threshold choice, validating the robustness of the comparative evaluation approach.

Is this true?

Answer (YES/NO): YES